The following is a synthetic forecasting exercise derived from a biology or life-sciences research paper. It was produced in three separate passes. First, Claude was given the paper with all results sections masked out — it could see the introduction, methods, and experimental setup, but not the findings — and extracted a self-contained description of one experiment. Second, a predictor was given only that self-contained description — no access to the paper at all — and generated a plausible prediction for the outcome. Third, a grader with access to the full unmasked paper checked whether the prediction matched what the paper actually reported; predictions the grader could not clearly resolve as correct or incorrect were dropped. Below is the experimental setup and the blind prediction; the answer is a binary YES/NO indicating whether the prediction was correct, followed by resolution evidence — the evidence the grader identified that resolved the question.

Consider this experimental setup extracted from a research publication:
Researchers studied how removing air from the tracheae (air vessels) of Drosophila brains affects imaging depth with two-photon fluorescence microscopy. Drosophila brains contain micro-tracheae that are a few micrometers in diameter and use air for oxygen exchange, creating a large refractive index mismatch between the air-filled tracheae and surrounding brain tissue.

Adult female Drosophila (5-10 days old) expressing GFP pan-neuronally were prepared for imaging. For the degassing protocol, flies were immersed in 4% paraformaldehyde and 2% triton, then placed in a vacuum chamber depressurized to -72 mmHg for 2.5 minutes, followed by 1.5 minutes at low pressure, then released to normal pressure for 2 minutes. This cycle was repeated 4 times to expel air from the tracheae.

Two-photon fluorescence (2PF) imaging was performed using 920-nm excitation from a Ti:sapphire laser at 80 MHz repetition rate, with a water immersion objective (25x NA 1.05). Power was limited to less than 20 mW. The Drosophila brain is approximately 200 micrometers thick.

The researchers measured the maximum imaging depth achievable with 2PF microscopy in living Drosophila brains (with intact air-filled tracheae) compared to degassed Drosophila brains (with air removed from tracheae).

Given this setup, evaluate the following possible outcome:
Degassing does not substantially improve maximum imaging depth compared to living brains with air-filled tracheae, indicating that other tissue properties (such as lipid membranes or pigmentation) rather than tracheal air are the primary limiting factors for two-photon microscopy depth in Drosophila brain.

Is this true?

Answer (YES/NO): NO